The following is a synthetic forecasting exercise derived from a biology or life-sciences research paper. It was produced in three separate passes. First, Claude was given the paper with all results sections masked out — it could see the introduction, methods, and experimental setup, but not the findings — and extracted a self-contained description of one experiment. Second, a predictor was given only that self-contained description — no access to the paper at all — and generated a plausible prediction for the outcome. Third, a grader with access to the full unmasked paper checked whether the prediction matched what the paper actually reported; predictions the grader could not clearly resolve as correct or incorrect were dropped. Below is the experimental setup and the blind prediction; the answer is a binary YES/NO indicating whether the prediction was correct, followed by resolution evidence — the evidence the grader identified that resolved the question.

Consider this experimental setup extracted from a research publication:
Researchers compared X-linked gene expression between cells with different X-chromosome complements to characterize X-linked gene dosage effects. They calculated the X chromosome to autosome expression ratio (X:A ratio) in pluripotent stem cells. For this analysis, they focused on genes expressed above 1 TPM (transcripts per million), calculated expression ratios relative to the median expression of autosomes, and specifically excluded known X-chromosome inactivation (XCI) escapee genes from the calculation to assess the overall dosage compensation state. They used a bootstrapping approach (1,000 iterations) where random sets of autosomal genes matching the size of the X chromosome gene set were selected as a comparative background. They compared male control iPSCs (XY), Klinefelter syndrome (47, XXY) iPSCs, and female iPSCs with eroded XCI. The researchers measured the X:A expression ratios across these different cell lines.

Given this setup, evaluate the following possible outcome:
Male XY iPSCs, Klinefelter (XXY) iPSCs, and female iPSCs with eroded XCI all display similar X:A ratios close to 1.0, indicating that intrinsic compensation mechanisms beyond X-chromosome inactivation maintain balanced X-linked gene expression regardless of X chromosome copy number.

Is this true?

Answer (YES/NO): NO